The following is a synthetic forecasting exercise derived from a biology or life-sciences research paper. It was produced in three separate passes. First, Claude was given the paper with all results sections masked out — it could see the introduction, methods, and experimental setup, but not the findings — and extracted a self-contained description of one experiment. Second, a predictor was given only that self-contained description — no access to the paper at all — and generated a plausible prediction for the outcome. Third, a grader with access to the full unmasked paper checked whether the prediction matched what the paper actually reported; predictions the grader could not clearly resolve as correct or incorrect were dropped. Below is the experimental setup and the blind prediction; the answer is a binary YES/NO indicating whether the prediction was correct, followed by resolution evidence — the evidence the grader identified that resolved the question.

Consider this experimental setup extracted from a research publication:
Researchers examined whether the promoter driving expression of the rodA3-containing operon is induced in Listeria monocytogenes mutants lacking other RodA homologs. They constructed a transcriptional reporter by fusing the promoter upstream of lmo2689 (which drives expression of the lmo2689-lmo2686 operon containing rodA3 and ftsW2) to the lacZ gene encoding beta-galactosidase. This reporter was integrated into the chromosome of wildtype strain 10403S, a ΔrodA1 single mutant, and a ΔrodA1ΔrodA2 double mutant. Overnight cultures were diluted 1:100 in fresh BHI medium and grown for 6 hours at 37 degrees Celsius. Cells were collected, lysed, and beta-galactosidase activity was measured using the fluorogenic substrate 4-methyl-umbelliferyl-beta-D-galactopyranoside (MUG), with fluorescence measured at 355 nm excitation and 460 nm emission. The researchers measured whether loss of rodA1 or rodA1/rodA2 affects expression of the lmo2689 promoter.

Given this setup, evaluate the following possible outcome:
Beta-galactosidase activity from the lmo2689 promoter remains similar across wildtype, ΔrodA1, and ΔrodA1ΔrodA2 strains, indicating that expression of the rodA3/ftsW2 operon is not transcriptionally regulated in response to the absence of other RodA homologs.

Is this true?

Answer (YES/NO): NO